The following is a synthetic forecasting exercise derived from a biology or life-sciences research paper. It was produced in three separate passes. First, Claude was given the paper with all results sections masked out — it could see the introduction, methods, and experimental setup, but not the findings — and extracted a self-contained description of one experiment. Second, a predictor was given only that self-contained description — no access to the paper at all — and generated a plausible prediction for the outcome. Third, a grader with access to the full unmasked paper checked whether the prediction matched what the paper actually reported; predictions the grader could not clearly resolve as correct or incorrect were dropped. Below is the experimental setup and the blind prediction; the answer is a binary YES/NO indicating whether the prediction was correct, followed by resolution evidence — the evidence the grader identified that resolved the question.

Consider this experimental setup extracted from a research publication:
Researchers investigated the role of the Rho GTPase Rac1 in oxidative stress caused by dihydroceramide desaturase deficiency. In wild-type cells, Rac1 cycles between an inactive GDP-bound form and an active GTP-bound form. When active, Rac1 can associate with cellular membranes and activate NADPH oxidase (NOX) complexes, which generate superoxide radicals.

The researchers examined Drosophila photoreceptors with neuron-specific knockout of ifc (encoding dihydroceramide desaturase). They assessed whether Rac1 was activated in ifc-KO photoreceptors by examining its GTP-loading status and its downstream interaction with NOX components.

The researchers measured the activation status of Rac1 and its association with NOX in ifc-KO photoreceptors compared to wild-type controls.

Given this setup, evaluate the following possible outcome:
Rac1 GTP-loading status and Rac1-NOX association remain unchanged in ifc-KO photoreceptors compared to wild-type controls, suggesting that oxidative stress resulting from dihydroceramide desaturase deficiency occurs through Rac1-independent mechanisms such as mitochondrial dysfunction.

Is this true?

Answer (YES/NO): NO